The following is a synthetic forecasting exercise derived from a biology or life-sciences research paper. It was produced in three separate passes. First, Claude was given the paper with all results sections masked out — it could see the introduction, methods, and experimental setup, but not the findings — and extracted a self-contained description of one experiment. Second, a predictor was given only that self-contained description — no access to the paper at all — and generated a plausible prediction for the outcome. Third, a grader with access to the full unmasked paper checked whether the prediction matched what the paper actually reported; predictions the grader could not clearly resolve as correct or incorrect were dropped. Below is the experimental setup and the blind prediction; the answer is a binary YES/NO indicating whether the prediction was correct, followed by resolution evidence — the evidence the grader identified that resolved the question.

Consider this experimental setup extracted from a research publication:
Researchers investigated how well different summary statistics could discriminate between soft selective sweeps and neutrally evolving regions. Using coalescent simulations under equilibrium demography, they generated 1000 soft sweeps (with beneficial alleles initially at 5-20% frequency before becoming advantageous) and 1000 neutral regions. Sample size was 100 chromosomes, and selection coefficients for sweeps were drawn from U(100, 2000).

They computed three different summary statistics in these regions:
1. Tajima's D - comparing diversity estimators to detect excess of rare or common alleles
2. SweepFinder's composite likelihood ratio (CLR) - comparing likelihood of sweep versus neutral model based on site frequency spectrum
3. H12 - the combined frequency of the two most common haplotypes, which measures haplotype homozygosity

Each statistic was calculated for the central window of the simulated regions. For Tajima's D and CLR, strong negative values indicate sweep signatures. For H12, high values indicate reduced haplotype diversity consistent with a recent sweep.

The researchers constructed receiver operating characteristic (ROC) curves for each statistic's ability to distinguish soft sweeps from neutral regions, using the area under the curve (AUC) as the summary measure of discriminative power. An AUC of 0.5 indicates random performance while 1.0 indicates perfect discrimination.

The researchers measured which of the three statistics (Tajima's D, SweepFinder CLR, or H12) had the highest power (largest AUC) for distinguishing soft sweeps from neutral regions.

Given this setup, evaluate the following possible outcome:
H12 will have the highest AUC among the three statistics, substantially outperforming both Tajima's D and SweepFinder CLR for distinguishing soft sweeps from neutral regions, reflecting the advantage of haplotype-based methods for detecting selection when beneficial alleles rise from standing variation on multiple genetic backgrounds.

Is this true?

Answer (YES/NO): NO